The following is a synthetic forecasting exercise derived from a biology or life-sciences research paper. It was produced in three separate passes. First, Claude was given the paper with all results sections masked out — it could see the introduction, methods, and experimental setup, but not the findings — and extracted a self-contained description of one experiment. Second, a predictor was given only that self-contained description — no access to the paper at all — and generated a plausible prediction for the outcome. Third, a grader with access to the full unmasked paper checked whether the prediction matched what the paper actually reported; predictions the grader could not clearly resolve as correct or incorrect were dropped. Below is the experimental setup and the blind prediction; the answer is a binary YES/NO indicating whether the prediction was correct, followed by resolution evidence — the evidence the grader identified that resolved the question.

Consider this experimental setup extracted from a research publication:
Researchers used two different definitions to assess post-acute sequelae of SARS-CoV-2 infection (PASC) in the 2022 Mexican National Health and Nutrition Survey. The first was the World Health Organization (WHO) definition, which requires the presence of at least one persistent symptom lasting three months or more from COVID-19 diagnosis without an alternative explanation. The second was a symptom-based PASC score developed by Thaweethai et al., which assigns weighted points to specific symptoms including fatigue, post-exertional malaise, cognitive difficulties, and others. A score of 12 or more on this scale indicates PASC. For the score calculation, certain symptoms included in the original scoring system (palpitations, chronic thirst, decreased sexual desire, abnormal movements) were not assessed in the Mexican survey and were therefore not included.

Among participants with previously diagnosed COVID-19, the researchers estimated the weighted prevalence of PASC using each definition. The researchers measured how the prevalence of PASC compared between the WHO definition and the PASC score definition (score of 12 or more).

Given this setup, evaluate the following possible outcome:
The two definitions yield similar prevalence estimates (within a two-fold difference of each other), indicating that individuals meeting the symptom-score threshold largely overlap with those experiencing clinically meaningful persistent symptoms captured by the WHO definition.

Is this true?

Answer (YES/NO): NO